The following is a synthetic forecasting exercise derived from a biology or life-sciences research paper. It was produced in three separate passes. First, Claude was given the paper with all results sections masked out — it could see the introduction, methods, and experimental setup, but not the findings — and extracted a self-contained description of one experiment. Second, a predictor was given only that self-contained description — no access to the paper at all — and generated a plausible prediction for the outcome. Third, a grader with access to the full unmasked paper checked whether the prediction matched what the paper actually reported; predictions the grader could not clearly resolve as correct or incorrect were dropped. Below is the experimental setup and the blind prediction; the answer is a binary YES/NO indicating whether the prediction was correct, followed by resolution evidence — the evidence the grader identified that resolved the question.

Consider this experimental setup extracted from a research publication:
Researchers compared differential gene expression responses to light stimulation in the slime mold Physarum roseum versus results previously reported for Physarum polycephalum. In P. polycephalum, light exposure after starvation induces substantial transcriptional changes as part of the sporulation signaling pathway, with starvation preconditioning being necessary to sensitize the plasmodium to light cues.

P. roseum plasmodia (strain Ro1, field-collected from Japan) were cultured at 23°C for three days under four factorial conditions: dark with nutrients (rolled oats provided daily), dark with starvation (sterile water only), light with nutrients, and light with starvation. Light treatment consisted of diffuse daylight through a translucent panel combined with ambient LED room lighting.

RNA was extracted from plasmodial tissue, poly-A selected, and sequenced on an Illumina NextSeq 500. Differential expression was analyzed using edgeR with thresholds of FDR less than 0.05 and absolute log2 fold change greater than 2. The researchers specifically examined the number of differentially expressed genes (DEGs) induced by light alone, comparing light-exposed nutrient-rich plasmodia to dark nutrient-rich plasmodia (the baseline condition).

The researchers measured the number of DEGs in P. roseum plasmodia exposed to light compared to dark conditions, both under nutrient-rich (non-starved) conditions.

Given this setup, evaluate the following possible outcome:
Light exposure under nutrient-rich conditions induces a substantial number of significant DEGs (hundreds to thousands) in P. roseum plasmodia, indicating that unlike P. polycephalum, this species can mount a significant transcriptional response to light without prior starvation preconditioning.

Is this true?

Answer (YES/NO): NO